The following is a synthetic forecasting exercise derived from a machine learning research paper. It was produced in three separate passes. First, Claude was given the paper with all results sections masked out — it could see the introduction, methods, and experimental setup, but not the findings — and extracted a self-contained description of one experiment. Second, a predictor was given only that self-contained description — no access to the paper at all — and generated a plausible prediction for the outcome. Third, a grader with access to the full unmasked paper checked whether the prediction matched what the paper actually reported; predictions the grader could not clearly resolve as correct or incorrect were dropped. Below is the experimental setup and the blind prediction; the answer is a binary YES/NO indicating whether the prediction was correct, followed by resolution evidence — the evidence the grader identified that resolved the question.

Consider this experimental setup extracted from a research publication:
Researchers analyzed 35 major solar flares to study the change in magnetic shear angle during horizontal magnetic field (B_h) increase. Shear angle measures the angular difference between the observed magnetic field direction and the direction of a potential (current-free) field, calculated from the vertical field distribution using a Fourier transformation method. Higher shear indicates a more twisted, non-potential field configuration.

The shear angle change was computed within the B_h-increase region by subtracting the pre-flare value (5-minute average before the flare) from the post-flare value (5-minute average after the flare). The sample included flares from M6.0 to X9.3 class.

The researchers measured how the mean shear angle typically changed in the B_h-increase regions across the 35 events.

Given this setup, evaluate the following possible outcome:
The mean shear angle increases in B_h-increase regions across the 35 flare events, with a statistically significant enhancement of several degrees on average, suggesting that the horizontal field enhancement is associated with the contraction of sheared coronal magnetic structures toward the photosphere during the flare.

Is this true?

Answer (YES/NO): NO